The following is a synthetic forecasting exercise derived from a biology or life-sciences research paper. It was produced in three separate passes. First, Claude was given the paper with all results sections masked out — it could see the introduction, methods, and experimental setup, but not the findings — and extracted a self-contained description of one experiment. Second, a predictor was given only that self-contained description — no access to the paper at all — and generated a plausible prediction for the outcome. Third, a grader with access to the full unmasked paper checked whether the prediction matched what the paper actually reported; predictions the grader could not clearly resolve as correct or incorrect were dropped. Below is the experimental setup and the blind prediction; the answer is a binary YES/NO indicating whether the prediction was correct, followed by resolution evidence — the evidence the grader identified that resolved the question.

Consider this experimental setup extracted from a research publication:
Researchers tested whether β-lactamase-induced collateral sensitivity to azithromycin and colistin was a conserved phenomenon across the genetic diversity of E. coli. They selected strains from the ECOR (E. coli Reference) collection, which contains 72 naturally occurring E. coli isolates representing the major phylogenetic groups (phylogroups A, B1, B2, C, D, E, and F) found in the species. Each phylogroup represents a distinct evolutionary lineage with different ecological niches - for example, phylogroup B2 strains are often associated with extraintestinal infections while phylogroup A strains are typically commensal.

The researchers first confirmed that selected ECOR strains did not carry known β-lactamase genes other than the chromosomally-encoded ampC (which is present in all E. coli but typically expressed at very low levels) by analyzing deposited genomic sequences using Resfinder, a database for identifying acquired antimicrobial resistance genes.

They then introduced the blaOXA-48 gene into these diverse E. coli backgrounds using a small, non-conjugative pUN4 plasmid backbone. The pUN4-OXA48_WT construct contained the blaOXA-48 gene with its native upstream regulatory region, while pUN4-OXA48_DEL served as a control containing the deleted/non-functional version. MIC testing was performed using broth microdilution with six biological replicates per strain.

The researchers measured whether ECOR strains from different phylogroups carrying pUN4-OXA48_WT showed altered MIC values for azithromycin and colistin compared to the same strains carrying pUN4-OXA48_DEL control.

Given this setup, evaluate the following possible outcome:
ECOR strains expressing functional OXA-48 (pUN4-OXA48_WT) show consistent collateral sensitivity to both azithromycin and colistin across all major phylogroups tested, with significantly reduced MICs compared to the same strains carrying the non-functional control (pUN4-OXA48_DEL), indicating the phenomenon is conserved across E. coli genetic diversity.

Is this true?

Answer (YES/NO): NO